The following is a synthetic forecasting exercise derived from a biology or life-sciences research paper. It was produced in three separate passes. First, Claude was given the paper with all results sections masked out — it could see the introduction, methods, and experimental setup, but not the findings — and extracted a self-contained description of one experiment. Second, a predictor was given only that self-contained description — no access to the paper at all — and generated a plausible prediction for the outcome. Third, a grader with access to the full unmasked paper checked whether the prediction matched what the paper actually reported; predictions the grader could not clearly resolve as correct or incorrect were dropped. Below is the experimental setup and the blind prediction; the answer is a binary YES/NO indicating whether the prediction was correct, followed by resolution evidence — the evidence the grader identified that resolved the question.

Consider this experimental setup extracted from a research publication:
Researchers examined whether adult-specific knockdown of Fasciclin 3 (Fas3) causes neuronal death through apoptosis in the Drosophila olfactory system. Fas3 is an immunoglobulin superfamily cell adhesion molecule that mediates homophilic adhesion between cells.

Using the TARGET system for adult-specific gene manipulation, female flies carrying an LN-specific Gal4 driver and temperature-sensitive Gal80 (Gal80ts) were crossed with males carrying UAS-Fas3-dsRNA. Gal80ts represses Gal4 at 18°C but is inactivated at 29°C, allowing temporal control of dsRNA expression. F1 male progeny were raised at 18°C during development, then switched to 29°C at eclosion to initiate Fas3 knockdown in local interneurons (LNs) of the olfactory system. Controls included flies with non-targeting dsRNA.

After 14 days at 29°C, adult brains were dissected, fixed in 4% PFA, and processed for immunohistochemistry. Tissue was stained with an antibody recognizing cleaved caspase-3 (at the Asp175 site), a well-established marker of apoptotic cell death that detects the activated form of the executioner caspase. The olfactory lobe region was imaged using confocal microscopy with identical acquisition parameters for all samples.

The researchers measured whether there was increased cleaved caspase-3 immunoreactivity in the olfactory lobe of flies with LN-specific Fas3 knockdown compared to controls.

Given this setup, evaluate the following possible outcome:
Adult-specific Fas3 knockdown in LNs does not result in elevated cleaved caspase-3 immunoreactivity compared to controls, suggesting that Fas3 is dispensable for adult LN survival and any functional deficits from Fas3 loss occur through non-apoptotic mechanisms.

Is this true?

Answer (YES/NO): NO